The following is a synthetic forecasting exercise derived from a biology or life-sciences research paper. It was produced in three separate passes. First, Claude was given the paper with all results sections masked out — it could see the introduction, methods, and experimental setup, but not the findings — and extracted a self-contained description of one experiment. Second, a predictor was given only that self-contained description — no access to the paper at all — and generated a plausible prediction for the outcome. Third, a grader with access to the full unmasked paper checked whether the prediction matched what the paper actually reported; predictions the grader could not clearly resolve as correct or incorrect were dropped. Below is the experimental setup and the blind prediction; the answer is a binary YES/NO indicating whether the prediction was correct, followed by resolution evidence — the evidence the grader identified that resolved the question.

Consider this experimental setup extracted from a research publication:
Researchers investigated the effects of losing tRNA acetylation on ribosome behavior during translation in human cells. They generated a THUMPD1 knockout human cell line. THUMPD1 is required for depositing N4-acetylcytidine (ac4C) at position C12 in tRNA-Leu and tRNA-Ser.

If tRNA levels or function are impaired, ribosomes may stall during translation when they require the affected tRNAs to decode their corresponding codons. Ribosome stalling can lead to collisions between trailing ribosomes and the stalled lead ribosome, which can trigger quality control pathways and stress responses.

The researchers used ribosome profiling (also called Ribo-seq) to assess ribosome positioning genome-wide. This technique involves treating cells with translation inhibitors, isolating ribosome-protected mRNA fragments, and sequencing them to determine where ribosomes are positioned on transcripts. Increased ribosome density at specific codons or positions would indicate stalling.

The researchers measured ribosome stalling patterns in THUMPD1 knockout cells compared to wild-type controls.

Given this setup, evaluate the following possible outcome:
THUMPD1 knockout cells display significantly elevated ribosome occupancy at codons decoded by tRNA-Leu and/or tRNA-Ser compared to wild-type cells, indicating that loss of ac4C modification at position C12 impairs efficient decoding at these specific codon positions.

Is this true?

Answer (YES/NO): YES